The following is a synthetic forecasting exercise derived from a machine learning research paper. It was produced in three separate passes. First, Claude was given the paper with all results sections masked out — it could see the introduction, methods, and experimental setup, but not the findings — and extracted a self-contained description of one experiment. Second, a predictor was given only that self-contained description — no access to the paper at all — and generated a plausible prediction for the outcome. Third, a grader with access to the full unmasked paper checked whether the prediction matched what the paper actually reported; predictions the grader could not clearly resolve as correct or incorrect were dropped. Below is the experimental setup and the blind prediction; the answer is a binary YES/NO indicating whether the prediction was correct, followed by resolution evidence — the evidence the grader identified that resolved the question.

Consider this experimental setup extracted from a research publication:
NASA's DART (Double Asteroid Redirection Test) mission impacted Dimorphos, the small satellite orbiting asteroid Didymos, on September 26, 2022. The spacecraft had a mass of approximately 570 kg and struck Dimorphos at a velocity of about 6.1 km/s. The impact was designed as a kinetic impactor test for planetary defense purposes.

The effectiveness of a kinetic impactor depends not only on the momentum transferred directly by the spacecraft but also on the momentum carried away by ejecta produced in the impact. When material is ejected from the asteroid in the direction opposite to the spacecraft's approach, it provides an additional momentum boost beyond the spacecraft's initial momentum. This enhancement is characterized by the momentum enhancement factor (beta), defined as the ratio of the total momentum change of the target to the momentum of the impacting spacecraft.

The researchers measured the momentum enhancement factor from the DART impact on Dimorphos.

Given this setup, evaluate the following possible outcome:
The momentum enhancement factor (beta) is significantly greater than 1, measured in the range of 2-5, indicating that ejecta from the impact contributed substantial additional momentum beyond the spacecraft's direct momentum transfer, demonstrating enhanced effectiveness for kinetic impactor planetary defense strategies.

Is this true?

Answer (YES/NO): YES